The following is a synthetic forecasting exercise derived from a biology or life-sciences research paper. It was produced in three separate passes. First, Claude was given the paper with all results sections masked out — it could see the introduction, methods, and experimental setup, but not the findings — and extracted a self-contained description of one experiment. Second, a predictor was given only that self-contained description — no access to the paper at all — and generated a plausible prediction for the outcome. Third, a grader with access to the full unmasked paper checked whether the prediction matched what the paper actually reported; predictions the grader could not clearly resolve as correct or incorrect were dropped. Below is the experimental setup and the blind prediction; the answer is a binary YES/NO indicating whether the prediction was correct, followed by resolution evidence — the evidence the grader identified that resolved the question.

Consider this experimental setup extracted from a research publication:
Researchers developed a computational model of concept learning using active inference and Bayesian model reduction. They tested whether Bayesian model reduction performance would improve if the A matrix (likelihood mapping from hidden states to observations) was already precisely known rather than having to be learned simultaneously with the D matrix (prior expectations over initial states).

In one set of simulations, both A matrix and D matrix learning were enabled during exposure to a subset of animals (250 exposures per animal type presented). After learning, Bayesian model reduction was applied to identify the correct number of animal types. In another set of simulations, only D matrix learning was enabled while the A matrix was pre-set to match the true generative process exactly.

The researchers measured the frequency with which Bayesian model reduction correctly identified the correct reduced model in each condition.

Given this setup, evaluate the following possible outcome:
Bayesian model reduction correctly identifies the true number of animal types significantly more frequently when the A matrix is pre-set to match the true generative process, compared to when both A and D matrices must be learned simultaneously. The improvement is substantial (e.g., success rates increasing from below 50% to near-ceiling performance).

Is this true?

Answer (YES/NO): YES